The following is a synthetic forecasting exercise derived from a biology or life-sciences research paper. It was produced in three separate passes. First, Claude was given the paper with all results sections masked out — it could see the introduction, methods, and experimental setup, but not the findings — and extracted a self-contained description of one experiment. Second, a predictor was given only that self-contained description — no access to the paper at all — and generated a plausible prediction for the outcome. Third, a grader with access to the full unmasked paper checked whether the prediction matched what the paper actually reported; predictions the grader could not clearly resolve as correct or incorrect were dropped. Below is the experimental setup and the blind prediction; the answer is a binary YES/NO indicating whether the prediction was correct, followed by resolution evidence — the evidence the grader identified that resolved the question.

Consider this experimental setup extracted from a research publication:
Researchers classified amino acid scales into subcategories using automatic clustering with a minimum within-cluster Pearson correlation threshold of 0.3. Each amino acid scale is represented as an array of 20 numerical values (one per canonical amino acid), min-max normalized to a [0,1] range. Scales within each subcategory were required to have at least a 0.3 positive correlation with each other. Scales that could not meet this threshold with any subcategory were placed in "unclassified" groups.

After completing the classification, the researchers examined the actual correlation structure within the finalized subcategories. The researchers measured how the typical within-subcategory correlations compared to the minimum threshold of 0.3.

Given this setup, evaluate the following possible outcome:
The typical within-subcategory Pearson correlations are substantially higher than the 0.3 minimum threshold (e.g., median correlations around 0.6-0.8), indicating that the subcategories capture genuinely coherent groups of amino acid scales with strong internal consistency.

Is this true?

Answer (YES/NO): YES